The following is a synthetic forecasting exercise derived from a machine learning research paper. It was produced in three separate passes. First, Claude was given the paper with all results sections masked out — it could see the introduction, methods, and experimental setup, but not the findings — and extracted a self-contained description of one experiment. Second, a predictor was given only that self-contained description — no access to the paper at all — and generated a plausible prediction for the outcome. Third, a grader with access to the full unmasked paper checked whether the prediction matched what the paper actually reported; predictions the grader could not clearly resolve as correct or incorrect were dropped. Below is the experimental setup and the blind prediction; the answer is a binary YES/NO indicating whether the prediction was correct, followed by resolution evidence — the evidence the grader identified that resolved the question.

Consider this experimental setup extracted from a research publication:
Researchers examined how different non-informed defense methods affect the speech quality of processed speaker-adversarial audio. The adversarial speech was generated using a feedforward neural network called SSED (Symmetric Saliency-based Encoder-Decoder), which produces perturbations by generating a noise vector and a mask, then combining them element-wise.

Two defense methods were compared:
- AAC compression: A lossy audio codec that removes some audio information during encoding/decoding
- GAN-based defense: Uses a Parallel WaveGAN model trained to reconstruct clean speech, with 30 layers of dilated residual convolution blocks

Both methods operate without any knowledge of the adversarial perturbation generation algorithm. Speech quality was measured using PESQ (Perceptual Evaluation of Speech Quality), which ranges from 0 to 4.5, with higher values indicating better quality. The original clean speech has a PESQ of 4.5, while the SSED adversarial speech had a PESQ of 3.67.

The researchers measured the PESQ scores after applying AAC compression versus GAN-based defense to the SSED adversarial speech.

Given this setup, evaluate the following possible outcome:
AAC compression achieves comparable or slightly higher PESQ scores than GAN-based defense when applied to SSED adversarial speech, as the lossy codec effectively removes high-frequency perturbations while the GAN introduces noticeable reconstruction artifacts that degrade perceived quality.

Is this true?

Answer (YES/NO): NO